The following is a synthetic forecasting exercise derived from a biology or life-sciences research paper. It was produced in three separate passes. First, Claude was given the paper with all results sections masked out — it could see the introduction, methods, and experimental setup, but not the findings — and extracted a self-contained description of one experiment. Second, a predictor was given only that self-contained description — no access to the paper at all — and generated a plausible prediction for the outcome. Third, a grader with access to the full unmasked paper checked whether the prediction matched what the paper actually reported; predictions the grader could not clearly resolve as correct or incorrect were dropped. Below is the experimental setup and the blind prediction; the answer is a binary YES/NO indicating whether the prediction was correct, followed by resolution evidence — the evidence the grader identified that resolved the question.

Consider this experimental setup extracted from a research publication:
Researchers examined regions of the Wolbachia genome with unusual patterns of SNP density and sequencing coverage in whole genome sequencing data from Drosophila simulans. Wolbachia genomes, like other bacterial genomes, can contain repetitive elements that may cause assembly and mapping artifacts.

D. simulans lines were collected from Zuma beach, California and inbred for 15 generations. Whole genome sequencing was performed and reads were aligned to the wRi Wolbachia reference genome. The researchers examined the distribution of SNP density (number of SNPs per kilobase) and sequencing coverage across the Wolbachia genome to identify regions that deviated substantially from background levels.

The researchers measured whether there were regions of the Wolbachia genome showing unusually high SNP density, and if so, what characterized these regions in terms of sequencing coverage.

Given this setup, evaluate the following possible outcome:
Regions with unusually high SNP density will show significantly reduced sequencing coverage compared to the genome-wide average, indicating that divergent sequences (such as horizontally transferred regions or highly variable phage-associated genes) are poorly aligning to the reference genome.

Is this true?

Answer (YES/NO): NO